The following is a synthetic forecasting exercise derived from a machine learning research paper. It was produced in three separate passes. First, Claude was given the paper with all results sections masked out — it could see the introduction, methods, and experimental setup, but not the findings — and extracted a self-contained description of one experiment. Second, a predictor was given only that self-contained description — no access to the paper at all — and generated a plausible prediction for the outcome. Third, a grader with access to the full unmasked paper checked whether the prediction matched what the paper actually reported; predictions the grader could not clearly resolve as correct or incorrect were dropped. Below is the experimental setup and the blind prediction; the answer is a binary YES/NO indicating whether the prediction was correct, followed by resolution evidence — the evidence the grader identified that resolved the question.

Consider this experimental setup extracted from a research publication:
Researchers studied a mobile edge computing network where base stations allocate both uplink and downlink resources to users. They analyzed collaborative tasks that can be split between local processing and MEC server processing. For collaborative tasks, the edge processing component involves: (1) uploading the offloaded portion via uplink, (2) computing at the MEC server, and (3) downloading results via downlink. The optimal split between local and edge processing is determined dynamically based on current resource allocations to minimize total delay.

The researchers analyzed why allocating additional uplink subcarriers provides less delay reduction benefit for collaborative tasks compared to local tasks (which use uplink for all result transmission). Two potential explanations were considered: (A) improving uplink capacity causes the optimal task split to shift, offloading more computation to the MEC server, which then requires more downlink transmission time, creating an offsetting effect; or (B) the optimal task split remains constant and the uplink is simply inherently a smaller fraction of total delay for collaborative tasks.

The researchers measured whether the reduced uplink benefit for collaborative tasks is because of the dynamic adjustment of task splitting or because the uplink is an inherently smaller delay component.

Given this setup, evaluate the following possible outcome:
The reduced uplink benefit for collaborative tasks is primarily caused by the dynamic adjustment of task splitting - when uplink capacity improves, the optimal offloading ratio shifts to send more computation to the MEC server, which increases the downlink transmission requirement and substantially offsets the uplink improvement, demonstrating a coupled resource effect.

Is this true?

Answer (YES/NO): YES